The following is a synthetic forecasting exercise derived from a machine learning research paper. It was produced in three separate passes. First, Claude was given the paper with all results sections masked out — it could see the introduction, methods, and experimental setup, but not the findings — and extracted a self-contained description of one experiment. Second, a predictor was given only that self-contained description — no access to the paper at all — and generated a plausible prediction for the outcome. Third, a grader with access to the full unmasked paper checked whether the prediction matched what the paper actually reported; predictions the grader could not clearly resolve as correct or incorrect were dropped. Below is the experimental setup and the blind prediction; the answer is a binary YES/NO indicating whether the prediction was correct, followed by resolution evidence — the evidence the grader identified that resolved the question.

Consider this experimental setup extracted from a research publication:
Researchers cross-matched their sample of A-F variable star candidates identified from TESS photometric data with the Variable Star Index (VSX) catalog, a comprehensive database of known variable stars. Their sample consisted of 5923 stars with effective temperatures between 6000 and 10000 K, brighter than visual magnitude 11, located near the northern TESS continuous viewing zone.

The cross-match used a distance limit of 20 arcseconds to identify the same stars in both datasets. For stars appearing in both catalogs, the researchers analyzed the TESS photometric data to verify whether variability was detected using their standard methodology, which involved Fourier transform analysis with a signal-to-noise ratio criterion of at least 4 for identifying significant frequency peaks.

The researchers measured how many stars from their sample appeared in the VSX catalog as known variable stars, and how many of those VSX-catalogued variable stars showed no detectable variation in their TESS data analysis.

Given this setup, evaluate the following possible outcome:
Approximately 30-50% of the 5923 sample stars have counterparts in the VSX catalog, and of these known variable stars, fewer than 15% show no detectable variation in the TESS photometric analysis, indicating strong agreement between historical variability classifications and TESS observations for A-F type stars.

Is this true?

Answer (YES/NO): NO